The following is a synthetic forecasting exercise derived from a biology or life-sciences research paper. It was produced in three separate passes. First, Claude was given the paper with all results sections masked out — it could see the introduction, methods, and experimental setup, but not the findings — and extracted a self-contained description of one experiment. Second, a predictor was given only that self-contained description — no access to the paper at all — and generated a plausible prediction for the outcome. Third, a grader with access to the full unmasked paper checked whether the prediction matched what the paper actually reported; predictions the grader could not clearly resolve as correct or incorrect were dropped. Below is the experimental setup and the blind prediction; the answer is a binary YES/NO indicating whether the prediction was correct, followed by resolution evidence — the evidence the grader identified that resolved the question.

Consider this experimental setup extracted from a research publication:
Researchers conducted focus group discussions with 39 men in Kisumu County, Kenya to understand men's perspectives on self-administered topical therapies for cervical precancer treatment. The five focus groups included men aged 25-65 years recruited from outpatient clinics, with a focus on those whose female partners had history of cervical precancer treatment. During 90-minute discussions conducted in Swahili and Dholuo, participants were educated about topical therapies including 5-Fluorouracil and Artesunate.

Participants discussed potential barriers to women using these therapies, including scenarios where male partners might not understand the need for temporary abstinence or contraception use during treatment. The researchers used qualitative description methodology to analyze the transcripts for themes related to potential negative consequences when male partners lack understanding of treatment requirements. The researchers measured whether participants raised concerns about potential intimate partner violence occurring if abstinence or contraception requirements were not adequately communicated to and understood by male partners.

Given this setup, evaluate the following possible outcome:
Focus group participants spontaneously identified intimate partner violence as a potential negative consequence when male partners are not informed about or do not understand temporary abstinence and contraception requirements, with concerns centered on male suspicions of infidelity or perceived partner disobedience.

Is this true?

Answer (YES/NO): YES